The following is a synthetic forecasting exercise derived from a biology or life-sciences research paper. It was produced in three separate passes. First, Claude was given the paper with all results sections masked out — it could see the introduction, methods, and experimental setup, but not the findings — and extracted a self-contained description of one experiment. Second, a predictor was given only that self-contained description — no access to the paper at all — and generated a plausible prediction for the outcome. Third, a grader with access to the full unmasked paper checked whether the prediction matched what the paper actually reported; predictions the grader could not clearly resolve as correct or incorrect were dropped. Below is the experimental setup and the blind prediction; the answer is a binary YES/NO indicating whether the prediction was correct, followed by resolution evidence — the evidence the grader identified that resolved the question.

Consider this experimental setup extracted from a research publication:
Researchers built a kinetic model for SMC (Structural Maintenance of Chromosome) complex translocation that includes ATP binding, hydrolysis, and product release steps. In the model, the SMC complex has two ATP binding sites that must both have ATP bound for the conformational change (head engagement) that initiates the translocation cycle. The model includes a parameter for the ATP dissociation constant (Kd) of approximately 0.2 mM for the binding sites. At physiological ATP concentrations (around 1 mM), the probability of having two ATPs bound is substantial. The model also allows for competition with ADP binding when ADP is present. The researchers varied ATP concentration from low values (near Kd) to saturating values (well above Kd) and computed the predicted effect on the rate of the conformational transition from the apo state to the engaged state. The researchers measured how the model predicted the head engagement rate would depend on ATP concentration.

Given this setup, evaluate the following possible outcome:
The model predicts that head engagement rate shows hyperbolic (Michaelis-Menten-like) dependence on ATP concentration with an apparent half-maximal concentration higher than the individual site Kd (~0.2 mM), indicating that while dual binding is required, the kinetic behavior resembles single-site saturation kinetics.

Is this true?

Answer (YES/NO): YES